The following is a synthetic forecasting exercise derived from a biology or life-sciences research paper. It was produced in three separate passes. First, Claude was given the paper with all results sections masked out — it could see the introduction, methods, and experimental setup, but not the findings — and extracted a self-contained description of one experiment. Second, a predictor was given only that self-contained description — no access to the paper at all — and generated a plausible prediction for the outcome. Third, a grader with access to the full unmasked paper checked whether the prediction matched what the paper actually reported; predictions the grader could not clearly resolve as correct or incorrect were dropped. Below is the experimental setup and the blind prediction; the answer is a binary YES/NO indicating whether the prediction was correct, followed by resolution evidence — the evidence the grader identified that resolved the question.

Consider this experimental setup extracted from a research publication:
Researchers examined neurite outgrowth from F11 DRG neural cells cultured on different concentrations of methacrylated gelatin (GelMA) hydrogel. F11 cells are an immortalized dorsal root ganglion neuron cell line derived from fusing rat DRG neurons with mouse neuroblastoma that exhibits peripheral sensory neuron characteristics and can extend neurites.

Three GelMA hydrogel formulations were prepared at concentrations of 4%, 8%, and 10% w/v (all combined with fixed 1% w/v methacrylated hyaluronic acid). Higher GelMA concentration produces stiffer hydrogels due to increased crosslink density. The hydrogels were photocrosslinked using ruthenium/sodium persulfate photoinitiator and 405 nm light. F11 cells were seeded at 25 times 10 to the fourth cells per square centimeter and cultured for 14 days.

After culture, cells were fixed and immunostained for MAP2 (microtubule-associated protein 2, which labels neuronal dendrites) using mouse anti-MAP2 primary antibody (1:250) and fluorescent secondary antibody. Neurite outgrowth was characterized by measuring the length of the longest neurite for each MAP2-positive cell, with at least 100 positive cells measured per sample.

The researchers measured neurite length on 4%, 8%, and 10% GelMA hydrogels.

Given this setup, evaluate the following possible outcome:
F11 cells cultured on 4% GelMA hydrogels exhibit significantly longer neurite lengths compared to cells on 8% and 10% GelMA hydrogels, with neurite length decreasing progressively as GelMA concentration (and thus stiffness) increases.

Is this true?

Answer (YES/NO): NO